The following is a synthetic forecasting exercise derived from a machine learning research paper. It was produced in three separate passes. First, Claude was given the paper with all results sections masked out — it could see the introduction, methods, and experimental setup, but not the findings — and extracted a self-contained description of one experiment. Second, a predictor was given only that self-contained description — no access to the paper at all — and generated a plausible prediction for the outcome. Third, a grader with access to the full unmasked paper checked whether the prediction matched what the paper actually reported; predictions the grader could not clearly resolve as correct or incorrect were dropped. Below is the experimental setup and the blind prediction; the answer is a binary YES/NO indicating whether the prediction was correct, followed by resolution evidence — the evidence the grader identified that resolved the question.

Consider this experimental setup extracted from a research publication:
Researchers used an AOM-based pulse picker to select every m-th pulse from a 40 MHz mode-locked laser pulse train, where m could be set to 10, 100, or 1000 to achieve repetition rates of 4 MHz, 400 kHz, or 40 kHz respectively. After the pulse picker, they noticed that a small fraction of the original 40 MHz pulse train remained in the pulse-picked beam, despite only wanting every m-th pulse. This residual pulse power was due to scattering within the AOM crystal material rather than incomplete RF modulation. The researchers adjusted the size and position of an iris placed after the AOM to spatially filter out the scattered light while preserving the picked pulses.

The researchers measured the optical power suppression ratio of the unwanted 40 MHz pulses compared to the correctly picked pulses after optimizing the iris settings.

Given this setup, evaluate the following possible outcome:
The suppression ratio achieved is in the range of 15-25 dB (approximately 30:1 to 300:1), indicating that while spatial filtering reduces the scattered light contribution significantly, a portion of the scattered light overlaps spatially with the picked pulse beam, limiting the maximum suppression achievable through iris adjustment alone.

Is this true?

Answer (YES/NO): NO